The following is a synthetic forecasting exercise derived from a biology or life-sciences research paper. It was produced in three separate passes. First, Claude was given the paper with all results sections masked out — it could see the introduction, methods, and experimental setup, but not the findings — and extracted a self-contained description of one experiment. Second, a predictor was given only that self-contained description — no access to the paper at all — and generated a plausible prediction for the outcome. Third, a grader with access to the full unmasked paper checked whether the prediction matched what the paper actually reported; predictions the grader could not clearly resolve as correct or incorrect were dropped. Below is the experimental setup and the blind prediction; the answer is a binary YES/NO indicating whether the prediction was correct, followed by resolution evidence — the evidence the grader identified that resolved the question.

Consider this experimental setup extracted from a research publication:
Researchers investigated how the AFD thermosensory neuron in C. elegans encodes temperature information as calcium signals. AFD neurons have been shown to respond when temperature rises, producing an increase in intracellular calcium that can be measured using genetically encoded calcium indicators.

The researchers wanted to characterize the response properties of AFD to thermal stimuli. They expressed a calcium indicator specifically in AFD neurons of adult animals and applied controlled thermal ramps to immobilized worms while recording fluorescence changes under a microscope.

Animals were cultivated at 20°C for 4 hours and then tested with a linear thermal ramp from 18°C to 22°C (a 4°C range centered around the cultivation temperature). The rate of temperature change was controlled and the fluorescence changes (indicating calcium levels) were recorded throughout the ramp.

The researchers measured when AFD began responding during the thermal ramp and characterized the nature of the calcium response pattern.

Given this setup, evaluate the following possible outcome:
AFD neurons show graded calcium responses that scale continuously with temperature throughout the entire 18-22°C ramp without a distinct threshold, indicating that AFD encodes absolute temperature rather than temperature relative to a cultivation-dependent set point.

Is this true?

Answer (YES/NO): NO